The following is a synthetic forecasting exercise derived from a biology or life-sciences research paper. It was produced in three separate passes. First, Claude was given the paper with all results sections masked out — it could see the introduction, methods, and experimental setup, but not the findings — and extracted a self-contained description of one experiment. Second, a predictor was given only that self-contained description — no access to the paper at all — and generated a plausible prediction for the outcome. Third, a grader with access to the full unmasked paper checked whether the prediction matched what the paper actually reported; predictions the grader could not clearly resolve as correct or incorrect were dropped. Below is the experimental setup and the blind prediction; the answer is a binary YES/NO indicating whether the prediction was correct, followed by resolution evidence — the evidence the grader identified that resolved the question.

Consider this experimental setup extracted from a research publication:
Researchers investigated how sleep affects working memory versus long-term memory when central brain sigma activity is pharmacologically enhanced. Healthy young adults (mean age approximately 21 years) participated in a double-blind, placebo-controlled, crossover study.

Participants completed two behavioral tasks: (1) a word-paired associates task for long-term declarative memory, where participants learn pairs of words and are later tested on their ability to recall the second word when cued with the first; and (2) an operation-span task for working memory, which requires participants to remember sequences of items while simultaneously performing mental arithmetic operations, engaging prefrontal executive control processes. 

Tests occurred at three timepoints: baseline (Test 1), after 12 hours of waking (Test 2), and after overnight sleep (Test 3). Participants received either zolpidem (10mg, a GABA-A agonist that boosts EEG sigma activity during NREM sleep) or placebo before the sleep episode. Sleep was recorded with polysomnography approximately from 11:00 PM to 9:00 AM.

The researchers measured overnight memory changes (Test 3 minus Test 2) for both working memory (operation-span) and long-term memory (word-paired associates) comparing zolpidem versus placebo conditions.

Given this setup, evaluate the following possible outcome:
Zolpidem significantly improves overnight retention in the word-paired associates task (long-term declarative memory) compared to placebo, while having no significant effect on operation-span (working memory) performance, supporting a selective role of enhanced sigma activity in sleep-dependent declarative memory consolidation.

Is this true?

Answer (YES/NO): NO